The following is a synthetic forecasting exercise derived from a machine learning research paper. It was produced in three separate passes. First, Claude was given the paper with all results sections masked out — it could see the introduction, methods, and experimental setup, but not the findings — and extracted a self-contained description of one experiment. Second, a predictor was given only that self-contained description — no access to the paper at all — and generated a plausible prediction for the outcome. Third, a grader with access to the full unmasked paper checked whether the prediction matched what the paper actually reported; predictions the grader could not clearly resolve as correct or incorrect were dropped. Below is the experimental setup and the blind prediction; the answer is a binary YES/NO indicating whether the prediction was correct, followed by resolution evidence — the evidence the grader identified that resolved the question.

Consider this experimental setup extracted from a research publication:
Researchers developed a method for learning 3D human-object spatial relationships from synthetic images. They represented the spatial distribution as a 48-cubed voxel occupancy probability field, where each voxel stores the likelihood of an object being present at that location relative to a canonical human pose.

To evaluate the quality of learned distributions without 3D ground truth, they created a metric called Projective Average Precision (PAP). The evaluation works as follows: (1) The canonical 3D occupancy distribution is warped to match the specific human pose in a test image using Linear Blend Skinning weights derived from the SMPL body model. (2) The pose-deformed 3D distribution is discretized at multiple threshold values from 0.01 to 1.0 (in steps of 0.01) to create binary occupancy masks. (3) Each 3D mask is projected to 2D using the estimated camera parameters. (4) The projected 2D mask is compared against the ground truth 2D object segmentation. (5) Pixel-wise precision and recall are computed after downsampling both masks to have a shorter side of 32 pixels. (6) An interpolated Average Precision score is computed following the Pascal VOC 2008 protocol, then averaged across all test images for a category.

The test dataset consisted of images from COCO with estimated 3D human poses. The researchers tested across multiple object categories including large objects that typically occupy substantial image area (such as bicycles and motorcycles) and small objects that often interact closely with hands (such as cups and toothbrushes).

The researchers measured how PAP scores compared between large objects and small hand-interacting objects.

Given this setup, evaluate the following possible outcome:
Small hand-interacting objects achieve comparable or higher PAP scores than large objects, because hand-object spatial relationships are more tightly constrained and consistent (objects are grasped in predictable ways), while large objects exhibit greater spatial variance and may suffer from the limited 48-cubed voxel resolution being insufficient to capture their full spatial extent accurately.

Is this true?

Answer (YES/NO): NO